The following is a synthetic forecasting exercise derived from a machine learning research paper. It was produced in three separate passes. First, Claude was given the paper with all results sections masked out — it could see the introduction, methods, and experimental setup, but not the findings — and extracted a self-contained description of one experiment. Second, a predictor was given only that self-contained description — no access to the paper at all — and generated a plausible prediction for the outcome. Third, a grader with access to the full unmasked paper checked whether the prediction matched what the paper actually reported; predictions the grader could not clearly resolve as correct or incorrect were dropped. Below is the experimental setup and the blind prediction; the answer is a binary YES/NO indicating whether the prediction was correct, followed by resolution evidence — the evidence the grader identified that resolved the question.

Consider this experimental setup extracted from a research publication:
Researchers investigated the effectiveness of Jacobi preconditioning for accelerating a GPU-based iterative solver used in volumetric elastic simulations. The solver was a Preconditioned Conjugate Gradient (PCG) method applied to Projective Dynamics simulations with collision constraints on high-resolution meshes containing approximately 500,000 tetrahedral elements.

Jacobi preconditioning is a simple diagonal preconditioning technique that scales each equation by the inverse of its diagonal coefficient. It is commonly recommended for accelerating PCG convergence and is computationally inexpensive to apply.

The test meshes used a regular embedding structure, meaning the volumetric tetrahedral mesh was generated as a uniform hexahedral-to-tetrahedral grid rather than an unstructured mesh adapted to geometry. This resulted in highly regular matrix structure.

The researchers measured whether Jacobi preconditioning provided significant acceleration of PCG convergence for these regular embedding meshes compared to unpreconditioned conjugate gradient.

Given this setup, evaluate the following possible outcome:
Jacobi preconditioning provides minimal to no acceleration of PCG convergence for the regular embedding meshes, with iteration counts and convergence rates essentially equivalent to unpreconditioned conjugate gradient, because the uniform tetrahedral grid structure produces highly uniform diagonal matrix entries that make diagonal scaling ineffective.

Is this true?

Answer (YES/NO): YES